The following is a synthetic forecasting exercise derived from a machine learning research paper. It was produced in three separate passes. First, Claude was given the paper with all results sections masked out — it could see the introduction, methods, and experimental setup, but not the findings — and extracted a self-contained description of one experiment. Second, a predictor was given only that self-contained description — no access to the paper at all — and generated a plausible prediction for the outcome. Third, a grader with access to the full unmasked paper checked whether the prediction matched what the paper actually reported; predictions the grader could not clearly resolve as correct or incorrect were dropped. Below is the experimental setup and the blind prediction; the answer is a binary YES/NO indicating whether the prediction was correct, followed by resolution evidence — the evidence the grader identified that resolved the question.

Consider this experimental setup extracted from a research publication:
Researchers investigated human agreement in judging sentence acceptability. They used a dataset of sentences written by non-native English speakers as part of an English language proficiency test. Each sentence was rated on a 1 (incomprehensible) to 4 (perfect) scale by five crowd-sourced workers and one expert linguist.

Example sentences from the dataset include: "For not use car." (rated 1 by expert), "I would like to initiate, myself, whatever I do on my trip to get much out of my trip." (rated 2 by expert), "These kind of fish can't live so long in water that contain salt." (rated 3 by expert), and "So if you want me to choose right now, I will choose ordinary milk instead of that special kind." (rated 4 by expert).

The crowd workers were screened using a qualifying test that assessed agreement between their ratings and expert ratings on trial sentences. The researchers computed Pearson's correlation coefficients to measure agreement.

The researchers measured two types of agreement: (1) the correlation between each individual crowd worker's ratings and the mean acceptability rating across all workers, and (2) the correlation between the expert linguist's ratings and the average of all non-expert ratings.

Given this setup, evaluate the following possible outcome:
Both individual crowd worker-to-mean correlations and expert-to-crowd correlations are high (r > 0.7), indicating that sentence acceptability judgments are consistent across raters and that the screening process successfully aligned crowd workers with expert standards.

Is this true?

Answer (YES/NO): NO